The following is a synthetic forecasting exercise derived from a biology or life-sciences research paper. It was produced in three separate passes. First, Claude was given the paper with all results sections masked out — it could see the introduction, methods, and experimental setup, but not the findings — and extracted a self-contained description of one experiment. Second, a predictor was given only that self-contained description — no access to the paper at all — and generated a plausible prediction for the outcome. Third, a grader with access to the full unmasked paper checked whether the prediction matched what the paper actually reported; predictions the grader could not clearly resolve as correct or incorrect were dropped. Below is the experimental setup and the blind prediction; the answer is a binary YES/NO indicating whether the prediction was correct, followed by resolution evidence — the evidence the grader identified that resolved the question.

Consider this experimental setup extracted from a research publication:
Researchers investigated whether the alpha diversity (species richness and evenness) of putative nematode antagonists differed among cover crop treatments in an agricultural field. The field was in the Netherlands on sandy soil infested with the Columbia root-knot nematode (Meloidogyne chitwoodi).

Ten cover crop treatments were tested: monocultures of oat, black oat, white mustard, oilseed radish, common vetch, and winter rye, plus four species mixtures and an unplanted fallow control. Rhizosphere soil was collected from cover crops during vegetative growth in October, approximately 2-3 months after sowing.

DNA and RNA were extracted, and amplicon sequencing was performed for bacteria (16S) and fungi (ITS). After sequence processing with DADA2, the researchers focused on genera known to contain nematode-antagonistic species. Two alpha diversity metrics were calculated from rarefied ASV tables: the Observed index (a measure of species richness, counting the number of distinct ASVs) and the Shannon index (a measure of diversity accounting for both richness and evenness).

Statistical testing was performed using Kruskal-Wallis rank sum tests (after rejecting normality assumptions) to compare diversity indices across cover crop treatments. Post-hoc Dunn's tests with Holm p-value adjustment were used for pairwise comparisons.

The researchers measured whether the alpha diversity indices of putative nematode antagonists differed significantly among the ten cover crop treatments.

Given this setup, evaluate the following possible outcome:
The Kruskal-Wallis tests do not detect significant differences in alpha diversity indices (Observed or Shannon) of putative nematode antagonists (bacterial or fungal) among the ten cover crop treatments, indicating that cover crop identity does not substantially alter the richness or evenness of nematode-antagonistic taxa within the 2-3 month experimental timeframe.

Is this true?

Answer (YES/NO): NO